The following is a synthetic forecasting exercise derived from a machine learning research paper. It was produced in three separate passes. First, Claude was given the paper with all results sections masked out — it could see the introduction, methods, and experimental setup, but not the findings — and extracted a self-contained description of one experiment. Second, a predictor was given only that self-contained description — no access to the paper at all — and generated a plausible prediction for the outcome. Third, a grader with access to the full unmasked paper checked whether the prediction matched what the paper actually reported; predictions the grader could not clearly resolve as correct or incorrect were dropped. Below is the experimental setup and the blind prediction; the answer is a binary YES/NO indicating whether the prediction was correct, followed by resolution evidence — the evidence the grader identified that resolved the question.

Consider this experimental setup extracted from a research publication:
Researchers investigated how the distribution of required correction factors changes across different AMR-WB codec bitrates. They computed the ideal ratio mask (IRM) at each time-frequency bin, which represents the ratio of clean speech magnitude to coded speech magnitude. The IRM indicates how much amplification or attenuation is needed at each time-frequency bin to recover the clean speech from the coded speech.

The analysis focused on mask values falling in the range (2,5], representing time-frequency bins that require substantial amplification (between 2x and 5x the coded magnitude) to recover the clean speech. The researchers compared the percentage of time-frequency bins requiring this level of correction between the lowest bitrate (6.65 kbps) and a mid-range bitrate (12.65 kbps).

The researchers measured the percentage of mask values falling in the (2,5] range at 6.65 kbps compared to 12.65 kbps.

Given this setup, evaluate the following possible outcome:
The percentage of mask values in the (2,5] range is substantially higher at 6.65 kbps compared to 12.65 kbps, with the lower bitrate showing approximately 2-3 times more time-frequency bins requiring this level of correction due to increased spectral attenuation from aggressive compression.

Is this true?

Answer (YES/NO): NO